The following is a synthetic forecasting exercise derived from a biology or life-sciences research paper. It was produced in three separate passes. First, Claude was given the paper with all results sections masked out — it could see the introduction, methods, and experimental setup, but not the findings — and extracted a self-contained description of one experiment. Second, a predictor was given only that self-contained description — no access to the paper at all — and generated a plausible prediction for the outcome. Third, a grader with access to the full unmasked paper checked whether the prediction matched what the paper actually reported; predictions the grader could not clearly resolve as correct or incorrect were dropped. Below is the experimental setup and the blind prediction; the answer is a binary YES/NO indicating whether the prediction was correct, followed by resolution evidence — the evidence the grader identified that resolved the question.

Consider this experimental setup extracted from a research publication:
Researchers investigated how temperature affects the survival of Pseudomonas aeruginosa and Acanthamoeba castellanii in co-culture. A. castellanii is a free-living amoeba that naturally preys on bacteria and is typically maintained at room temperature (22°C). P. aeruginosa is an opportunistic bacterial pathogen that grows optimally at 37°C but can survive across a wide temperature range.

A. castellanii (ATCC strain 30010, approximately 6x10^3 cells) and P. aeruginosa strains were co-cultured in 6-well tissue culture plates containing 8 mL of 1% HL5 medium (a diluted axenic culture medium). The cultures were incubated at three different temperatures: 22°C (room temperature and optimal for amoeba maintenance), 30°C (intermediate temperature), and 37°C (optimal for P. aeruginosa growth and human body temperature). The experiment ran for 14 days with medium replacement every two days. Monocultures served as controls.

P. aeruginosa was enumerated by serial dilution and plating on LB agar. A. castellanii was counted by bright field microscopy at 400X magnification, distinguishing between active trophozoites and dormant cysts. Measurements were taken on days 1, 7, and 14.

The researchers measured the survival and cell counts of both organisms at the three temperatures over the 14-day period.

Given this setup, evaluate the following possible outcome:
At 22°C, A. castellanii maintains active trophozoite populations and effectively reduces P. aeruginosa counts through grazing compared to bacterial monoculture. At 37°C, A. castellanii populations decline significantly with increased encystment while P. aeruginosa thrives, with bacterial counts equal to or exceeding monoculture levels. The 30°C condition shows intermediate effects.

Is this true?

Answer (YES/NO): NO